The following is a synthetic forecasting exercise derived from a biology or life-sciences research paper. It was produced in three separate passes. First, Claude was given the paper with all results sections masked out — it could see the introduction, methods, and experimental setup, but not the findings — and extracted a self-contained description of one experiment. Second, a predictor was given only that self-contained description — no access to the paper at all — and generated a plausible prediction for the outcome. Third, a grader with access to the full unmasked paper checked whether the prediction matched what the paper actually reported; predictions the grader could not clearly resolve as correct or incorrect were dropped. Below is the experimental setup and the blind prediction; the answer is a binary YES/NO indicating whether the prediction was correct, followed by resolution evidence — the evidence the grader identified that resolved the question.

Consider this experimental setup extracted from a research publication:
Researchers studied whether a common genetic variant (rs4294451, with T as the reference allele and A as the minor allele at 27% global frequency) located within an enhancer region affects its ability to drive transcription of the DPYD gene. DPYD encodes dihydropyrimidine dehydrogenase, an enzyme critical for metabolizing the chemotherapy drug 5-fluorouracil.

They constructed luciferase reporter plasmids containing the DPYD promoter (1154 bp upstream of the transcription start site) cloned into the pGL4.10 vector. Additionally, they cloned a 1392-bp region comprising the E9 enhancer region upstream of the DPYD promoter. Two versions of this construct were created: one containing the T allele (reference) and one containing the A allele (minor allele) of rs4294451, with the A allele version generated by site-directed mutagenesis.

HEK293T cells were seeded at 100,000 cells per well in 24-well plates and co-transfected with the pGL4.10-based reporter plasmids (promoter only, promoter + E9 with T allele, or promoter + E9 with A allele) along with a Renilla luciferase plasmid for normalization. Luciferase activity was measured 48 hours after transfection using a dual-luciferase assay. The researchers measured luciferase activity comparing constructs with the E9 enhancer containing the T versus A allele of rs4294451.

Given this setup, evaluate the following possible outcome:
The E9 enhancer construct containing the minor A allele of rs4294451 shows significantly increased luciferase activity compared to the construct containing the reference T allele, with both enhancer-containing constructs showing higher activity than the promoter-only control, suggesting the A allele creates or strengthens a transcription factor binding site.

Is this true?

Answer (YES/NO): NO